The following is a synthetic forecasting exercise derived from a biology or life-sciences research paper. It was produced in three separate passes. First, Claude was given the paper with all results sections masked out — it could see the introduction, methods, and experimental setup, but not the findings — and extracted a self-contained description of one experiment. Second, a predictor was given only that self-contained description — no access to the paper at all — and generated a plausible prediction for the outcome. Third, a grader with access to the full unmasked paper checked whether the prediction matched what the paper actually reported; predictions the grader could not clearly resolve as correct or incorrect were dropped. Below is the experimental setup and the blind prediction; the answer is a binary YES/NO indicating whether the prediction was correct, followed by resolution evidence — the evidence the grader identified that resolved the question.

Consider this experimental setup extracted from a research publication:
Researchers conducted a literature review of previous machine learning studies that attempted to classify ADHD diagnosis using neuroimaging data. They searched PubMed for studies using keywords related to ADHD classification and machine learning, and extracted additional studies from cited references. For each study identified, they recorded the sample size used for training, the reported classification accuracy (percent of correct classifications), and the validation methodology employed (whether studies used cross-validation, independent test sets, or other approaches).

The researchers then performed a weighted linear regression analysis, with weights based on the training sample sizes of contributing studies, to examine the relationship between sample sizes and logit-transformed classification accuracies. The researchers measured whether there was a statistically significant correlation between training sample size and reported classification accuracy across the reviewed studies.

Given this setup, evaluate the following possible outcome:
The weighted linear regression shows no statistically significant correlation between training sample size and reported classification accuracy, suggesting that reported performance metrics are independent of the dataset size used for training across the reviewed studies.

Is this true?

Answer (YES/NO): YES